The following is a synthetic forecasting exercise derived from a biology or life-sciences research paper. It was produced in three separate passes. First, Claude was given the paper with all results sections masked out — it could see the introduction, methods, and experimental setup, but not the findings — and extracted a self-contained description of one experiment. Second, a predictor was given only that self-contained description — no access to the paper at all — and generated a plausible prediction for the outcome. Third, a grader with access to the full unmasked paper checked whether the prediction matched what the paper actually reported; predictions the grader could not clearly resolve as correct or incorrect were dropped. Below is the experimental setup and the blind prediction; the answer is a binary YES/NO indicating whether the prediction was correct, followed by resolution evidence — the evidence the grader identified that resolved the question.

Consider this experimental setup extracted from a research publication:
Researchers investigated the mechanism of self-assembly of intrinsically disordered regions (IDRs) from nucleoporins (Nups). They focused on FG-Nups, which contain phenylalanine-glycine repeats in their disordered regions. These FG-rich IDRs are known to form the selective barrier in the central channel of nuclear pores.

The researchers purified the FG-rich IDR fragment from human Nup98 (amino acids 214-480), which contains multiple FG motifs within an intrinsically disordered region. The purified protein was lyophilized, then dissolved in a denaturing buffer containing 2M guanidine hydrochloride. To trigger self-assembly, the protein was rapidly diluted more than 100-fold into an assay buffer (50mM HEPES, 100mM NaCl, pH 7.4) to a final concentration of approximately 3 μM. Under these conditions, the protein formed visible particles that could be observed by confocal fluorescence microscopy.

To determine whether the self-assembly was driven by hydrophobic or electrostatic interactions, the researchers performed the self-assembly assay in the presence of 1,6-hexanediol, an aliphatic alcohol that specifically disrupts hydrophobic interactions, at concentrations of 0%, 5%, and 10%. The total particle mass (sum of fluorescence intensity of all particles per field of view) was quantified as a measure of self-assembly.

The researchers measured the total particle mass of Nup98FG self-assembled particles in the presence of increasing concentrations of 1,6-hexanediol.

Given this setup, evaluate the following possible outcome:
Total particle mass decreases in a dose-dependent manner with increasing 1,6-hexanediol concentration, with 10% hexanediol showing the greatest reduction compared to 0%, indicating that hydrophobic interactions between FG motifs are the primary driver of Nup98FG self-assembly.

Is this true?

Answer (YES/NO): YES